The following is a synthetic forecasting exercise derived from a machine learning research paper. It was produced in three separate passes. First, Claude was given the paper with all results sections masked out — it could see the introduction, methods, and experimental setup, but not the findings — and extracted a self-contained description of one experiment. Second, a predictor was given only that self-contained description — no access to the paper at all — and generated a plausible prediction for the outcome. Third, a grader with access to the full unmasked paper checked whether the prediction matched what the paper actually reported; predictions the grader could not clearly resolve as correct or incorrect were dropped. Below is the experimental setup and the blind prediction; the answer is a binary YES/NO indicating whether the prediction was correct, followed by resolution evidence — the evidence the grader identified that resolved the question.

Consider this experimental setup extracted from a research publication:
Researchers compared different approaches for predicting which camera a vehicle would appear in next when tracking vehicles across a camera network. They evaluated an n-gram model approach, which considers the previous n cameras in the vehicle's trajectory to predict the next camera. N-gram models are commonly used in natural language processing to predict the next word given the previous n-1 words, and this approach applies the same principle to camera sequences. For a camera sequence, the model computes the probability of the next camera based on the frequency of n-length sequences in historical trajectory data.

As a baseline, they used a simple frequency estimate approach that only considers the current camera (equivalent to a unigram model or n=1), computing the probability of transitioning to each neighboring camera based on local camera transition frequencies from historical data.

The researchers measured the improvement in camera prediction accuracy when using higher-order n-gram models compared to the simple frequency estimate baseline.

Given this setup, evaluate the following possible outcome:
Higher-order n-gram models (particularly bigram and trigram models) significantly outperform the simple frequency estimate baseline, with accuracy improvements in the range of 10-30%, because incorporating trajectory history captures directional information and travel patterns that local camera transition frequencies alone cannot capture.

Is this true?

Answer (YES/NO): NO